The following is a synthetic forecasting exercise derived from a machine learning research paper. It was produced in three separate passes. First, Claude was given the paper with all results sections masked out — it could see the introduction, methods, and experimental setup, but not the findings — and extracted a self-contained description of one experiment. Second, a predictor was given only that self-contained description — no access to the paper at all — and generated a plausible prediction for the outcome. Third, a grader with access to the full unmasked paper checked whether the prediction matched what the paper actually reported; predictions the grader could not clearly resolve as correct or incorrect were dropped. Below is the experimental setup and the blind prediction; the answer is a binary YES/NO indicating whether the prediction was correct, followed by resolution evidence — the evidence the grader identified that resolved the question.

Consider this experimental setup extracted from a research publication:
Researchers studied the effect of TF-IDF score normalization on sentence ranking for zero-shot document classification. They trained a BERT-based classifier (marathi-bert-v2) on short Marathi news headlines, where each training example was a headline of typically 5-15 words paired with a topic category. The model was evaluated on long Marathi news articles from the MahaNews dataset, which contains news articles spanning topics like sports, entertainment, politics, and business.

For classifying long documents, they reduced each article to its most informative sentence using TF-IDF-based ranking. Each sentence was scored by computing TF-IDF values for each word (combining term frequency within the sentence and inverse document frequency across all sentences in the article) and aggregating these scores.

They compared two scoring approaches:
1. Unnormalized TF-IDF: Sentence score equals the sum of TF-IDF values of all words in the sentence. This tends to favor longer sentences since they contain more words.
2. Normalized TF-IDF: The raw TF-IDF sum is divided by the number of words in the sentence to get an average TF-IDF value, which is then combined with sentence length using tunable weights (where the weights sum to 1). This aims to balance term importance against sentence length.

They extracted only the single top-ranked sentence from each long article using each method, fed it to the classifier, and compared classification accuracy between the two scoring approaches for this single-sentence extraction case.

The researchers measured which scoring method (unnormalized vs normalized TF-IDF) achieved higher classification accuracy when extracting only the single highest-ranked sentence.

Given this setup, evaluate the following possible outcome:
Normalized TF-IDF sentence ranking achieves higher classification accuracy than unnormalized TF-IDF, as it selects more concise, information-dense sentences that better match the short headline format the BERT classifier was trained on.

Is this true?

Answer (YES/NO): NO